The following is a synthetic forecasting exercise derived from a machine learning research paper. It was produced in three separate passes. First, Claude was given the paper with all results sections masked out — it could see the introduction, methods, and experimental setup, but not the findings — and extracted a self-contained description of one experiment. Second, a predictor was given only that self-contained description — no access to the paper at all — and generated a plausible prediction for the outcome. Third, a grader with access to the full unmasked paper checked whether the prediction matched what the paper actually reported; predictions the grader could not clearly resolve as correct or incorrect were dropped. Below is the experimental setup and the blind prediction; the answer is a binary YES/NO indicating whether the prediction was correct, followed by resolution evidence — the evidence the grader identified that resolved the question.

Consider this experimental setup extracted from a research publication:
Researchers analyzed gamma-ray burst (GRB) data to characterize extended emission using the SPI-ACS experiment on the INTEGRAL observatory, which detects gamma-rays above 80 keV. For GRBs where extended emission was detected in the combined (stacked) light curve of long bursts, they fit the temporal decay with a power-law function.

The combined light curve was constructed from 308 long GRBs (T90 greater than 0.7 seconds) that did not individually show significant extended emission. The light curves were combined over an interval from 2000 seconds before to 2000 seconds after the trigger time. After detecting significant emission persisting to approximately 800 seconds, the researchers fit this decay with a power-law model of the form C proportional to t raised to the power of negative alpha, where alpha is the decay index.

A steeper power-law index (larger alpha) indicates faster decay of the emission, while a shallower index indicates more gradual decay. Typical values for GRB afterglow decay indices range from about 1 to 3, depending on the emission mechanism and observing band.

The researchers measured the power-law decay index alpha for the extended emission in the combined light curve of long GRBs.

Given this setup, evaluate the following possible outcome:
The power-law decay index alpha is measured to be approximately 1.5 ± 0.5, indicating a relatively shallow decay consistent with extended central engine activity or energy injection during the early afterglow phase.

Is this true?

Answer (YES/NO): NO